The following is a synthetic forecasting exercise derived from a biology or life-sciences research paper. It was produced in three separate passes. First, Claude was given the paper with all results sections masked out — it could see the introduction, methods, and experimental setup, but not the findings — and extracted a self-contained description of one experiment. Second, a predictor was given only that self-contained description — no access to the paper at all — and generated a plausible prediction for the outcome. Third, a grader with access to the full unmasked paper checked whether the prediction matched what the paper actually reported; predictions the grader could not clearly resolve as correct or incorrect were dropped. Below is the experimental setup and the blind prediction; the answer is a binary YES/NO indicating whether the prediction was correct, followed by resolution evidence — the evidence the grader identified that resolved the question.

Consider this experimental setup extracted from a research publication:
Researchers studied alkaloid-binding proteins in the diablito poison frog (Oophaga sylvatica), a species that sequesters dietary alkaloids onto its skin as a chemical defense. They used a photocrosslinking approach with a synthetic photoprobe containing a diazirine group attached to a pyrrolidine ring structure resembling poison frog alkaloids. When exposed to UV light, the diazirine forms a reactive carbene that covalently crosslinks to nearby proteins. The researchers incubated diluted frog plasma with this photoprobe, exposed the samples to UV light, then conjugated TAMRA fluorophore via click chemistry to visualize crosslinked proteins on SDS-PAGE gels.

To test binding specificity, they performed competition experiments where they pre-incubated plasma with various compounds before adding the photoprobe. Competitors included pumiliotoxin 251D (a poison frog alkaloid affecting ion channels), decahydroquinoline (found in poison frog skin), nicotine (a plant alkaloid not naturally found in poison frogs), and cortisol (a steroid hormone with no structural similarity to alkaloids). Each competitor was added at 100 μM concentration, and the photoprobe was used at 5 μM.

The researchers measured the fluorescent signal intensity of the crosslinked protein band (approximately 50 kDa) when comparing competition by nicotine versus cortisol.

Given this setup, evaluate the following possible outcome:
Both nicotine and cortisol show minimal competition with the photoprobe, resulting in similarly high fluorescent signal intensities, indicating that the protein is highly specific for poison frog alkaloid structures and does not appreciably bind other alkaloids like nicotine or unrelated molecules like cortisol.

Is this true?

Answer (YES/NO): YES